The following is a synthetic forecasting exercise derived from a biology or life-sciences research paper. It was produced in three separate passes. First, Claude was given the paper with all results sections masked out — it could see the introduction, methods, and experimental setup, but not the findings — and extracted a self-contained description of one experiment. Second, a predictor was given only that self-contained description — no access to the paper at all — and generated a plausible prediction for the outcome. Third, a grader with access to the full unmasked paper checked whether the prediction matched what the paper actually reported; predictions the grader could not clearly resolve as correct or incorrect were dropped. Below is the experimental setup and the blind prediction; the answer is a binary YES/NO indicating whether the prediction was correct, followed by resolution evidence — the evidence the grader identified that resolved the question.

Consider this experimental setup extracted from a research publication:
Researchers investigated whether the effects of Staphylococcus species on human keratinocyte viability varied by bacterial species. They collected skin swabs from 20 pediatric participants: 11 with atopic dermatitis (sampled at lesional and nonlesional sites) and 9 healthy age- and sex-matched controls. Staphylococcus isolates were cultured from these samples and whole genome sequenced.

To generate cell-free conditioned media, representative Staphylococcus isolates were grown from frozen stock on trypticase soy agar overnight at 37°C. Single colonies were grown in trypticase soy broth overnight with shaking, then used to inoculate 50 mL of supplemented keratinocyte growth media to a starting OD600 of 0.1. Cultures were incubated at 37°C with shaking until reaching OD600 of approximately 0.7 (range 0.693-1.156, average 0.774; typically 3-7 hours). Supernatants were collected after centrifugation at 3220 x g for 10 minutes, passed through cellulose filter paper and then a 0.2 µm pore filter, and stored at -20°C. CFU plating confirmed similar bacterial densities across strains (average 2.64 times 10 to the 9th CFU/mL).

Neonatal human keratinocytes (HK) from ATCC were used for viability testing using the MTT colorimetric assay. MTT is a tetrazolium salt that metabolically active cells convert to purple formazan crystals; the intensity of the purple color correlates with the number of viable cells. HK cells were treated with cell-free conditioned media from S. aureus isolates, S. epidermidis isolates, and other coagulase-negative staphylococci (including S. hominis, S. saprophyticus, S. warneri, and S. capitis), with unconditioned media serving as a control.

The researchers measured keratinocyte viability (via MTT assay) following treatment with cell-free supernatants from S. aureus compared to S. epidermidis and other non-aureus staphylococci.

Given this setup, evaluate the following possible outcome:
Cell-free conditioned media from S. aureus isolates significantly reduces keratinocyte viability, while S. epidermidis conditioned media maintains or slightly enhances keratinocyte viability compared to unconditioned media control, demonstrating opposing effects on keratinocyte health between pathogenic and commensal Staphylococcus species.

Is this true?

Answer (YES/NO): NO